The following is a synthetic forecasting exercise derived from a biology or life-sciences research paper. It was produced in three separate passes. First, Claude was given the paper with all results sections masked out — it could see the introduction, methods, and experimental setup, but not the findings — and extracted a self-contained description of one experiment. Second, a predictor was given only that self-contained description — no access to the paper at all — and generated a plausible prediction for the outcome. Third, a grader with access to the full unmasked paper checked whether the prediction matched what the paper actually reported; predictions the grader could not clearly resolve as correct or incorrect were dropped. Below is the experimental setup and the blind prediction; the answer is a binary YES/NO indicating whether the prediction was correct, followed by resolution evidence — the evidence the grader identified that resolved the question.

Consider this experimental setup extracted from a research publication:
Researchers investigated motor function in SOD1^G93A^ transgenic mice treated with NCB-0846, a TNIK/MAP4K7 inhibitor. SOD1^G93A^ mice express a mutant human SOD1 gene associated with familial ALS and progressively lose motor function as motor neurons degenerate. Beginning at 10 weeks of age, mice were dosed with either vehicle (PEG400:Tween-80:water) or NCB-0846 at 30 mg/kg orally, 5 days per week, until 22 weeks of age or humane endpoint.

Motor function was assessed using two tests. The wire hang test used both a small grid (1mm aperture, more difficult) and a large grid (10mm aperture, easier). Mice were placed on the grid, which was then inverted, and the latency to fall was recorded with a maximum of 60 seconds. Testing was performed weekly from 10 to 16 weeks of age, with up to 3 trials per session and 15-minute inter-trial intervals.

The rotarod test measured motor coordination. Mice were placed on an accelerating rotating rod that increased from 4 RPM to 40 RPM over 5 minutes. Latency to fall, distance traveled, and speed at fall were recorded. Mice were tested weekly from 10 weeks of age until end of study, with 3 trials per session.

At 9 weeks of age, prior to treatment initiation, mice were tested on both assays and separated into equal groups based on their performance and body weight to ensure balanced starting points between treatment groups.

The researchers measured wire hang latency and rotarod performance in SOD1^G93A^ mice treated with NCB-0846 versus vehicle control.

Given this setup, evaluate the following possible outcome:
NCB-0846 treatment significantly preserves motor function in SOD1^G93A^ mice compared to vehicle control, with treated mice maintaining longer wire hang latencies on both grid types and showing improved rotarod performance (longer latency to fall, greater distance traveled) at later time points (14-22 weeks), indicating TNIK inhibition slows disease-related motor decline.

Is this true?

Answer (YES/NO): NO